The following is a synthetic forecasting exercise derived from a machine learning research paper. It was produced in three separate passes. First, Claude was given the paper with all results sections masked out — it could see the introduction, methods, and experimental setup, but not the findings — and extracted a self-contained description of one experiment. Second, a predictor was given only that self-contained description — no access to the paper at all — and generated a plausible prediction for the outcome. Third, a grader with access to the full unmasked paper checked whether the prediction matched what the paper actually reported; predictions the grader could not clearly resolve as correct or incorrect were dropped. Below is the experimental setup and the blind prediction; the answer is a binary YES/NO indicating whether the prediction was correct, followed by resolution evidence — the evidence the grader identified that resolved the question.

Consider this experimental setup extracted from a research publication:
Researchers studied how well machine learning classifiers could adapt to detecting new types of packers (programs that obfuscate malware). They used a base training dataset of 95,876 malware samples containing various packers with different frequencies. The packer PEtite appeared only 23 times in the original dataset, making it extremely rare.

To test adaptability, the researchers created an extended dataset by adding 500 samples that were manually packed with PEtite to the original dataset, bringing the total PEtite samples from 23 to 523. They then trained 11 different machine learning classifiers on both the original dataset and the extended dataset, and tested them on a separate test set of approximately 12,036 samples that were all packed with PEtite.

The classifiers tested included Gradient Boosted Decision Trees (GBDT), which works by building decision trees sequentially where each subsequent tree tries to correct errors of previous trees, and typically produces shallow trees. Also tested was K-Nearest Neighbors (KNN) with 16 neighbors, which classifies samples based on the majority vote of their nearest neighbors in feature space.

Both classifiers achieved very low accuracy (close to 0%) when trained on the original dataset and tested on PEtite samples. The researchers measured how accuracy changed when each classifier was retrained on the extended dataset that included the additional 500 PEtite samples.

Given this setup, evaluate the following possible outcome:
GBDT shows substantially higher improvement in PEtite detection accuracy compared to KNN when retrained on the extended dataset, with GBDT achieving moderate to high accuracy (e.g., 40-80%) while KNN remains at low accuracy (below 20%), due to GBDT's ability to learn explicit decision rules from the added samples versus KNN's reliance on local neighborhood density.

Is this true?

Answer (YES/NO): NO